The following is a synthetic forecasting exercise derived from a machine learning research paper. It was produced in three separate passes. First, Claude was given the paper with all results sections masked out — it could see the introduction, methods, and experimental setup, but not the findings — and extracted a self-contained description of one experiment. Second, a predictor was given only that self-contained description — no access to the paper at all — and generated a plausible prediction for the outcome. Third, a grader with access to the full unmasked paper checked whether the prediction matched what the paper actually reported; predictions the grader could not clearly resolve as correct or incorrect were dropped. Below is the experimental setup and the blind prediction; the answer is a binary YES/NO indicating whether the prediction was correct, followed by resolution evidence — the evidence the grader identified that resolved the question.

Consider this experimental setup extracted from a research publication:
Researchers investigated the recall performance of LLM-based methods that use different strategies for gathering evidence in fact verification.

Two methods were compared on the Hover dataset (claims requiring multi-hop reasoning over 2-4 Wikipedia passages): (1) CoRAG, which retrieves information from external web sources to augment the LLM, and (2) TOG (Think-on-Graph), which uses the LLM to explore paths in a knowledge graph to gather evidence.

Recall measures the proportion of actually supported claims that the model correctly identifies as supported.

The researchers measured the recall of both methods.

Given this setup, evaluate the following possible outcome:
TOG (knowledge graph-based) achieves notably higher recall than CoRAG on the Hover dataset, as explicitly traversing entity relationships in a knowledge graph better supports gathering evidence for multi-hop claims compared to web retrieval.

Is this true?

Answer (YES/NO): YES